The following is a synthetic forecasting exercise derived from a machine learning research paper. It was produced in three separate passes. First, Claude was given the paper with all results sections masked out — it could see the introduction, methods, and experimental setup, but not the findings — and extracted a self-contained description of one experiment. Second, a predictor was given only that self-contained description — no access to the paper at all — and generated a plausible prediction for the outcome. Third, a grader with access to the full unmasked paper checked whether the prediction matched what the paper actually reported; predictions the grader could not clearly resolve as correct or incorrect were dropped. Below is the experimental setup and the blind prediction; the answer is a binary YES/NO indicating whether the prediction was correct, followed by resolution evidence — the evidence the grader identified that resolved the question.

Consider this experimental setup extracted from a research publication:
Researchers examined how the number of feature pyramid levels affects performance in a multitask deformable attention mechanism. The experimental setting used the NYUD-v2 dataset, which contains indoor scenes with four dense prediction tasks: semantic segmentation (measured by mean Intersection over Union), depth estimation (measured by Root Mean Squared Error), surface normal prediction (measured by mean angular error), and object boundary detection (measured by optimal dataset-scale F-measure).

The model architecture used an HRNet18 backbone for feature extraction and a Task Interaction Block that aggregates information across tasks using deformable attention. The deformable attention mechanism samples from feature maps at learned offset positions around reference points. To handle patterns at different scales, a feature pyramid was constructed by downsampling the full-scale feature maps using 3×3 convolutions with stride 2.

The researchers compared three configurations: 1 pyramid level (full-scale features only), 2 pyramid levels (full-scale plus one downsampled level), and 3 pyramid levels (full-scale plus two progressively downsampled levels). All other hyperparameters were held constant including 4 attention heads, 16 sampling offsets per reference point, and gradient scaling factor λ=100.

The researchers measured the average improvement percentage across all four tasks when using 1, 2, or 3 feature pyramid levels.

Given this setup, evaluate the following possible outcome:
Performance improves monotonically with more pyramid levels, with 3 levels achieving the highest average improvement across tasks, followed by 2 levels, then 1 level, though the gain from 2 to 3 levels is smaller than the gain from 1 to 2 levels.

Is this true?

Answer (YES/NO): YES